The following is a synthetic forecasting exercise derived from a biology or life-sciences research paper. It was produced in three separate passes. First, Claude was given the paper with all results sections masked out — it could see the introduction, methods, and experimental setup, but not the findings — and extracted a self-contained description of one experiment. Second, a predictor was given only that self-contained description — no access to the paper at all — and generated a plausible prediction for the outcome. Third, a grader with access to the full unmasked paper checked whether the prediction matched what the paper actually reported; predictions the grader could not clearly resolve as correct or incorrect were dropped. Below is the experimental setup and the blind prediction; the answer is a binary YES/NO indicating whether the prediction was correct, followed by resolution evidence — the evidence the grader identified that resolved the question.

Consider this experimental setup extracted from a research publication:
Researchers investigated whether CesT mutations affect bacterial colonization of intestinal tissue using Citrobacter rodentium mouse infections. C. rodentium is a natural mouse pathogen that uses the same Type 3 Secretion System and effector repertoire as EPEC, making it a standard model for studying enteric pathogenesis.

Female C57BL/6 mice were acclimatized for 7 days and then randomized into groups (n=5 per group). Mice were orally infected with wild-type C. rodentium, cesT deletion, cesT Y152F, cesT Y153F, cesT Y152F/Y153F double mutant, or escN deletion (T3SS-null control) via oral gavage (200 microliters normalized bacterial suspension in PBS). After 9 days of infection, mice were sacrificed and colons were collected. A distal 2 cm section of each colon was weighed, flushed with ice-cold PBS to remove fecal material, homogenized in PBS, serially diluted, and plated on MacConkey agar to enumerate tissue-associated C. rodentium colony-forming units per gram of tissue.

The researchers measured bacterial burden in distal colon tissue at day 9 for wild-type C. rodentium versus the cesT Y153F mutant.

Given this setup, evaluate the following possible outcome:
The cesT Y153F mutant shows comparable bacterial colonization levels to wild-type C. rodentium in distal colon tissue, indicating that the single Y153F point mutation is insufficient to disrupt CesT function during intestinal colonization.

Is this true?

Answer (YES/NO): YES